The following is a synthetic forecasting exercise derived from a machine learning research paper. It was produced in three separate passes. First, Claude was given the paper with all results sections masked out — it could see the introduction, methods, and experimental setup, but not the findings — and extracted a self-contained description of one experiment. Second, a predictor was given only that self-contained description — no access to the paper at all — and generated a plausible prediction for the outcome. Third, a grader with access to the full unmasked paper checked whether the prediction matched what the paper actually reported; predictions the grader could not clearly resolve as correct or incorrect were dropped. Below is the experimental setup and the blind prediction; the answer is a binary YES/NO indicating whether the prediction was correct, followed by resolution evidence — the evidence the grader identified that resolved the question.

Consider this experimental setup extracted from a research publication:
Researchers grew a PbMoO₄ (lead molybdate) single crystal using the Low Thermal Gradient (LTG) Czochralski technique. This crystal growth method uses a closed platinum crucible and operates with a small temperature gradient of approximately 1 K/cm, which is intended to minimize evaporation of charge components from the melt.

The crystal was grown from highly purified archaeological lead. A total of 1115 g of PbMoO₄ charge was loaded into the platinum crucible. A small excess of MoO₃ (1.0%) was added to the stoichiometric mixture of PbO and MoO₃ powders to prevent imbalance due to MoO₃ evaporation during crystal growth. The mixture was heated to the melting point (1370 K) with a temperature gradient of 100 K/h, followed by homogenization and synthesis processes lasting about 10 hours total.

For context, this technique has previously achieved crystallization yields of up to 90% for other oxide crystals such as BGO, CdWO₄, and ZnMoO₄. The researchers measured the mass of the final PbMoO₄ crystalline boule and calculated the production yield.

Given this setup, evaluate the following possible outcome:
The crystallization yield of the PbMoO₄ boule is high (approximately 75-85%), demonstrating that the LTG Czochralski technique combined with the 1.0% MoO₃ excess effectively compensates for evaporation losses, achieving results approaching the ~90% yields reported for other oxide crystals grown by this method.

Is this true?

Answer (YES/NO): YES